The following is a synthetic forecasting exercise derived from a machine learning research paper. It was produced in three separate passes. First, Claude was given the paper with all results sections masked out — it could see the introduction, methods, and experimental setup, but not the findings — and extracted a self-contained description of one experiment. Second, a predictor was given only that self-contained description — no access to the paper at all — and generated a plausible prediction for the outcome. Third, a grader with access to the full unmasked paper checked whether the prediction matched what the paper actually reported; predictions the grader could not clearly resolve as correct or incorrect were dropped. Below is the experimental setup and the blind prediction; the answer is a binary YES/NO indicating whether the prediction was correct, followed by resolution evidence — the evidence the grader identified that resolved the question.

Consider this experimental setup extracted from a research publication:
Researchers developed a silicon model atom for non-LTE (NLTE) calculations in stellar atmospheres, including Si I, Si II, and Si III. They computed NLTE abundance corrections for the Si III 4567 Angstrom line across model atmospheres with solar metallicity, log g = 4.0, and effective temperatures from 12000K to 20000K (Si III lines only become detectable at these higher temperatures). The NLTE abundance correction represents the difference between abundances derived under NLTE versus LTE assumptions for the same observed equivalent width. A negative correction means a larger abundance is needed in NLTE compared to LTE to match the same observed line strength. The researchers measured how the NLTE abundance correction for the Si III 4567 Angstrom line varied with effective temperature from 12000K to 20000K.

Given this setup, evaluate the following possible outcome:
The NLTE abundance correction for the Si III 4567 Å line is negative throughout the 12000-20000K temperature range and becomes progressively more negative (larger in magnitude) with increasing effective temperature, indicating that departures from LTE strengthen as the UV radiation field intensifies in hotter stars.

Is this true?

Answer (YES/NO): YES